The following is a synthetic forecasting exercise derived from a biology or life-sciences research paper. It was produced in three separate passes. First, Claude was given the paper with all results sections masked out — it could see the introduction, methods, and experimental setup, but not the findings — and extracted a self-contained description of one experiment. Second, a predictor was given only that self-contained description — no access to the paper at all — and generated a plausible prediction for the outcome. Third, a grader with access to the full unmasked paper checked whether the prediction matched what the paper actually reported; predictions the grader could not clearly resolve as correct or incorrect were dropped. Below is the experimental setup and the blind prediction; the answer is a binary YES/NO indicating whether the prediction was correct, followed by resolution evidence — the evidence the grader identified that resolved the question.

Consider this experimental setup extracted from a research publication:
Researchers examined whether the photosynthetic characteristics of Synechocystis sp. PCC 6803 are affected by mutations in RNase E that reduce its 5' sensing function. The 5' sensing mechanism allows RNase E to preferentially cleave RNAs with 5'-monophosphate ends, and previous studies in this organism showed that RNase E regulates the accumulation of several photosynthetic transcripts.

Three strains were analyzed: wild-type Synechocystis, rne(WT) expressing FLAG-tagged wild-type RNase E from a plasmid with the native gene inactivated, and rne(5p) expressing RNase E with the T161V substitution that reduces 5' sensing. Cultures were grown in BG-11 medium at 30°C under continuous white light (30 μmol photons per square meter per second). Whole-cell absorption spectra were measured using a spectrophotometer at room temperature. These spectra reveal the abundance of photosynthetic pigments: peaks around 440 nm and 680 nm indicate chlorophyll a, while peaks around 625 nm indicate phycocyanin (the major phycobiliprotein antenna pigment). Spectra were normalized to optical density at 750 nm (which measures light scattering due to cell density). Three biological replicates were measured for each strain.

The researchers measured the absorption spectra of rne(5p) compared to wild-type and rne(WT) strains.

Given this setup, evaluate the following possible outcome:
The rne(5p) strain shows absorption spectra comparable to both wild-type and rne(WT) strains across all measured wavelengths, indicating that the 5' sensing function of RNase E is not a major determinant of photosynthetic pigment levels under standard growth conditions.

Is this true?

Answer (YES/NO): YES